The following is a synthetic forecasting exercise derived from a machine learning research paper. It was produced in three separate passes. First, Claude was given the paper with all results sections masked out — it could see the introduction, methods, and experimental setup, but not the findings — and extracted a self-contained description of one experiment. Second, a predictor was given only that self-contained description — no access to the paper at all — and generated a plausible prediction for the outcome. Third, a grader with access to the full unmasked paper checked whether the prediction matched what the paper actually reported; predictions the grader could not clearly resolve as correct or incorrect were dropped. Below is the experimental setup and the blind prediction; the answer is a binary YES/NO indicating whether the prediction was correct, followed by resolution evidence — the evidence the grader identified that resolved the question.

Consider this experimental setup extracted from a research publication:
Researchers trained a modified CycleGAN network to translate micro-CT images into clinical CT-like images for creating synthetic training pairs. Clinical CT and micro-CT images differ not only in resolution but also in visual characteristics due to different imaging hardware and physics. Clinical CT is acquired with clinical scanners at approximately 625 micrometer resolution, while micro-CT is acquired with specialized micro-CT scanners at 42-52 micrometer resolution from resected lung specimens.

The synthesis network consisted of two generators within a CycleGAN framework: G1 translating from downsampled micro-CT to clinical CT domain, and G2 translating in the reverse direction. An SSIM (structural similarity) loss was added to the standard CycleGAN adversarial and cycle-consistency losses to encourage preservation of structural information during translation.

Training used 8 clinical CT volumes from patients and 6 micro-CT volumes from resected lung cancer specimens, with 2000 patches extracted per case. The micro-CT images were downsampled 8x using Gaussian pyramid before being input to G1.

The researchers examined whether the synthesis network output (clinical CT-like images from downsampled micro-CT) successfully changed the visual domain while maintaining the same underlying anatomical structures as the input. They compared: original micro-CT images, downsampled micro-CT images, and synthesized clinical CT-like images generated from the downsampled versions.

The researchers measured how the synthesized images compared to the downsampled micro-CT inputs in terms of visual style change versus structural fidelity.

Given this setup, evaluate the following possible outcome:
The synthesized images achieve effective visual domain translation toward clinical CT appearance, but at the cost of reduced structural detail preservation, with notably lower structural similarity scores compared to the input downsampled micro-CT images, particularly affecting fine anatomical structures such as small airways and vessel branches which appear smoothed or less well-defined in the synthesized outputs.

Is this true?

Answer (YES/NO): NO